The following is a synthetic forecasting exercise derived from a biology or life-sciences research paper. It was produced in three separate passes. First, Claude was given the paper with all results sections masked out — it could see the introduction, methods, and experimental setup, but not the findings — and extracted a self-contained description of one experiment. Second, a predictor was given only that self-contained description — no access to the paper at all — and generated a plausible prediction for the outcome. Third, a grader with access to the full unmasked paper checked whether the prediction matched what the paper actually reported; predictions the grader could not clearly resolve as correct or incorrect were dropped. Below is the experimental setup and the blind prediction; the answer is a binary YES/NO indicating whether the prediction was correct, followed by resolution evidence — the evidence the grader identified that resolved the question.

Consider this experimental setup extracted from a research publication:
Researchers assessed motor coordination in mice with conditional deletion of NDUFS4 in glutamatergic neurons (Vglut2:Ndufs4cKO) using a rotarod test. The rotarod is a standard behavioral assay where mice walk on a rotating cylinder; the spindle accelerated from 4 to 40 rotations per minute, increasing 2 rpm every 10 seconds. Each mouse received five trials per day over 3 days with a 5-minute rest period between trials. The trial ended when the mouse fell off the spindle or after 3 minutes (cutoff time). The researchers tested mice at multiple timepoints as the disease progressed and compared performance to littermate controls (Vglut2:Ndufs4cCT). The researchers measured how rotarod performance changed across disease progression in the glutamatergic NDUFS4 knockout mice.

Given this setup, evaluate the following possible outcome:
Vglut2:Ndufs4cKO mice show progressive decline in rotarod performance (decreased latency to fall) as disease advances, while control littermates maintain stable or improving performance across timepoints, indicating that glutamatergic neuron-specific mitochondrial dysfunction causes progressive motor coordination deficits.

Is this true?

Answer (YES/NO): YES